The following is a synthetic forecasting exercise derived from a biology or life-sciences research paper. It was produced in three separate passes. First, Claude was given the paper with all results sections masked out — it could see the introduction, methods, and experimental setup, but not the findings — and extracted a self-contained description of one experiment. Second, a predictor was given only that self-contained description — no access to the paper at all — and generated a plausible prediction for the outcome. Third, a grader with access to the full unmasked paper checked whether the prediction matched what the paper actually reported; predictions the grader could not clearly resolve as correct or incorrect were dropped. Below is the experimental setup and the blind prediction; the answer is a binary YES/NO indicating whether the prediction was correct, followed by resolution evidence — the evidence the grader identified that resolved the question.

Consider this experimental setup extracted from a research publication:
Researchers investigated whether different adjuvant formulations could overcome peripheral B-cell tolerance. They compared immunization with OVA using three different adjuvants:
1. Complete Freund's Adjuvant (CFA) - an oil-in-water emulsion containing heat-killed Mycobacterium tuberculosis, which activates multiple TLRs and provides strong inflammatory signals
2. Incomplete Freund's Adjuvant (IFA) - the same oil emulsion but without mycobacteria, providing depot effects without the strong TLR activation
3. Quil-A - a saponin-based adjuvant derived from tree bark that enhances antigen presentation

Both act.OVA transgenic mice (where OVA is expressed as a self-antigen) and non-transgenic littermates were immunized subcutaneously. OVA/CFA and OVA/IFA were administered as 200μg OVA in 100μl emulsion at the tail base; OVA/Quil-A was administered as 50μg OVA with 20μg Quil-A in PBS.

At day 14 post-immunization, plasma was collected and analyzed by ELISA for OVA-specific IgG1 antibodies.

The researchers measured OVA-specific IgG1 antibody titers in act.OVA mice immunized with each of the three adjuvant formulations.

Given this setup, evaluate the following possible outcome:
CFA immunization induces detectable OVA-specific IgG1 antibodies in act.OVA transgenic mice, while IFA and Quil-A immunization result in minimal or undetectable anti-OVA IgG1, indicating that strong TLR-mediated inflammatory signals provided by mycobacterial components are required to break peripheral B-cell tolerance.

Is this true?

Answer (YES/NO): YES